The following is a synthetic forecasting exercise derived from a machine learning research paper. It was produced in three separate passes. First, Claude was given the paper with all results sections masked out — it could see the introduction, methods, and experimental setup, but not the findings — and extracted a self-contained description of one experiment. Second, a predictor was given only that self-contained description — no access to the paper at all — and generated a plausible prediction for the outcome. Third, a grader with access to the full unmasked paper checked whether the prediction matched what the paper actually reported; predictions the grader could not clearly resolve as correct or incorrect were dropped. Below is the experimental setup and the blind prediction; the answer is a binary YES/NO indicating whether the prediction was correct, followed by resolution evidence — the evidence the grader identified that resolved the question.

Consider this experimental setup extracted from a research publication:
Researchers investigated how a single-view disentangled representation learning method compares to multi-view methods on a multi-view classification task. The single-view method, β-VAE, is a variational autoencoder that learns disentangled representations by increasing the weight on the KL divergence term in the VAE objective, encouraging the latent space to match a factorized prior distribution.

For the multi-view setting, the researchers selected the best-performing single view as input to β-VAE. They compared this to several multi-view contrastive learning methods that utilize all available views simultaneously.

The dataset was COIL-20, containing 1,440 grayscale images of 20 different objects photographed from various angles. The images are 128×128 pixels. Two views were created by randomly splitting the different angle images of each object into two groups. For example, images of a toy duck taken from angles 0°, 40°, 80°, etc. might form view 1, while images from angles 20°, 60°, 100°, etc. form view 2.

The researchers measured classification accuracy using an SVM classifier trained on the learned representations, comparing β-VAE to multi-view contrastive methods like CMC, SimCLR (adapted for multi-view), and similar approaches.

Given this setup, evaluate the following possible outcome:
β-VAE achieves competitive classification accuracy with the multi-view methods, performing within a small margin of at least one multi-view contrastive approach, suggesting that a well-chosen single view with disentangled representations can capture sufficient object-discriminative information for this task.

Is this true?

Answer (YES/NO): YES